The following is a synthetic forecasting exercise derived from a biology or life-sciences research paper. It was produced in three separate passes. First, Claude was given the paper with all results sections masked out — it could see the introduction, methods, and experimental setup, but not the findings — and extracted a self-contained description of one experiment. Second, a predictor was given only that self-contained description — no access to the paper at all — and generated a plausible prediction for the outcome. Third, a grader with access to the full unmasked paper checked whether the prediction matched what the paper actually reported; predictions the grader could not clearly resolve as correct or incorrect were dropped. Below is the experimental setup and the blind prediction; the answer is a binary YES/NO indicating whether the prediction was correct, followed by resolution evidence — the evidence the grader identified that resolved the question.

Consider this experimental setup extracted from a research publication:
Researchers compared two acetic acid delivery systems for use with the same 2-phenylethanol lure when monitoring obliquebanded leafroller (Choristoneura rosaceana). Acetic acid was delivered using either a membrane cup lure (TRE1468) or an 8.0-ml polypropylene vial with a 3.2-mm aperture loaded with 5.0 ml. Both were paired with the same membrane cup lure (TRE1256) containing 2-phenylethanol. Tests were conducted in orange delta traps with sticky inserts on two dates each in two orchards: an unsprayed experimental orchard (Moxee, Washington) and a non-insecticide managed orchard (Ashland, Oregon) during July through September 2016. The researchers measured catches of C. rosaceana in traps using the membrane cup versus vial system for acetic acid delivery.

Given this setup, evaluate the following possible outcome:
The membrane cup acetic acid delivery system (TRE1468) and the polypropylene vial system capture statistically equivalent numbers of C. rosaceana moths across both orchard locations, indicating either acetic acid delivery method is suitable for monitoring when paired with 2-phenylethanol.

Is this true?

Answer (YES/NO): YES